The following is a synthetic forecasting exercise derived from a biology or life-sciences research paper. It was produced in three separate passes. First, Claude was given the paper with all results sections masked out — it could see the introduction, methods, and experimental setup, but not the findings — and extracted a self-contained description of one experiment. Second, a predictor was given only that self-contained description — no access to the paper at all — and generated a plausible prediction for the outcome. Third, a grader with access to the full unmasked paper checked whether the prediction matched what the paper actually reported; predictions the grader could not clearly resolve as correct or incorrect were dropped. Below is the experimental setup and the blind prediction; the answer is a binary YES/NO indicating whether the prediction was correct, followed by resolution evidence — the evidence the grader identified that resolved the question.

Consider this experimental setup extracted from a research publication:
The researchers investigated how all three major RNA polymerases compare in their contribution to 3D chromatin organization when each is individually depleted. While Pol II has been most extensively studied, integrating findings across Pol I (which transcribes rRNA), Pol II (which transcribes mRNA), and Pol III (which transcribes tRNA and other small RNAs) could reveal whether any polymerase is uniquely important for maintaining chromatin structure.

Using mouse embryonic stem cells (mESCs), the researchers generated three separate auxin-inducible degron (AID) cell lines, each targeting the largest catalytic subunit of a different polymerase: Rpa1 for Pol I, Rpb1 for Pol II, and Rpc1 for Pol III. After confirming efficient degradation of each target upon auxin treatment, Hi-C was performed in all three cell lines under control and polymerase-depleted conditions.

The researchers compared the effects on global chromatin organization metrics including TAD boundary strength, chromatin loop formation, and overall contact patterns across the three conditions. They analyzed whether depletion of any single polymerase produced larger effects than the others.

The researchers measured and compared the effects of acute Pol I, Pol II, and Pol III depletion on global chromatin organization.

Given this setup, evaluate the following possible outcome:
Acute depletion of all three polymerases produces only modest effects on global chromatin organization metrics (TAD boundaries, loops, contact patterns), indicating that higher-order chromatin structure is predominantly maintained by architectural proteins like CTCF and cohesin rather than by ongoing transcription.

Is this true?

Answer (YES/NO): YES